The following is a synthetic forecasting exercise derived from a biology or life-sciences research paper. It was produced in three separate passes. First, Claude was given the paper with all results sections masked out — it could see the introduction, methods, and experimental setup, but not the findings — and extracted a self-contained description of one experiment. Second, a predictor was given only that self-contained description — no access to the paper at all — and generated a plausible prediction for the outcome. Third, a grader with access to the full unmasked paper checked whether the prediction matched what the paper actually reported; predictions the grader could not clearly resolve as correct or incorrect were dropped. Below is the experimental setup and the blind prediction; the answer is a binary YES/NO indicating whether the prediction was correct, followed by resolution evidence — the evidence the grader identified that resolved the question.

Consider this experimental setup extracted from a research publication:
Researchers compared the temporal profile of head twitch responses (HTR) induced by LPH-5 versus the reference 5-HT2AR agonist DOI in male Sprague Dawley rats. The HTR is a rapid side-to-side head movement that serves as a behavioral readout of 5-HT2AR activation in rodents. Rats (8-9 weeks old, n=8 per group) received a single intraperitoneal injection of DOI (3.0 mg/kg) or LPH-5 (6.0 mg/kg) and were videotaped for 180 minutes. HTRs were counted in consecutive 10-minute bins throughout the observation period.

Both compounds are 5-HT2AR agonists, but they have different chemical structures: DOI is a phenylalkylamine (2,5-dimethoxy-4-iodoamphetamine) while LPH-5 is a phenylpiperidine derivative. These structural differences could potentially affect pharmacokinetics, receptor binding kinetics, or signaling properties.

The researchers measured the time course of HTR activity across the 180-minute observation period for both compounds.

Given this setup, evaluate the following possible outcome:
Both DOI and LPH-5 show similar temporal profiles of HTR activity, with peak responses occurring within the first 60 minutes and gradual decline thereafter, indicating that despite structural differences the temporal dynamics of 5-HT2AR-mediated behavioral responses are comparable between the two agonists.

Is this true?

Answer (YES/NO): NO